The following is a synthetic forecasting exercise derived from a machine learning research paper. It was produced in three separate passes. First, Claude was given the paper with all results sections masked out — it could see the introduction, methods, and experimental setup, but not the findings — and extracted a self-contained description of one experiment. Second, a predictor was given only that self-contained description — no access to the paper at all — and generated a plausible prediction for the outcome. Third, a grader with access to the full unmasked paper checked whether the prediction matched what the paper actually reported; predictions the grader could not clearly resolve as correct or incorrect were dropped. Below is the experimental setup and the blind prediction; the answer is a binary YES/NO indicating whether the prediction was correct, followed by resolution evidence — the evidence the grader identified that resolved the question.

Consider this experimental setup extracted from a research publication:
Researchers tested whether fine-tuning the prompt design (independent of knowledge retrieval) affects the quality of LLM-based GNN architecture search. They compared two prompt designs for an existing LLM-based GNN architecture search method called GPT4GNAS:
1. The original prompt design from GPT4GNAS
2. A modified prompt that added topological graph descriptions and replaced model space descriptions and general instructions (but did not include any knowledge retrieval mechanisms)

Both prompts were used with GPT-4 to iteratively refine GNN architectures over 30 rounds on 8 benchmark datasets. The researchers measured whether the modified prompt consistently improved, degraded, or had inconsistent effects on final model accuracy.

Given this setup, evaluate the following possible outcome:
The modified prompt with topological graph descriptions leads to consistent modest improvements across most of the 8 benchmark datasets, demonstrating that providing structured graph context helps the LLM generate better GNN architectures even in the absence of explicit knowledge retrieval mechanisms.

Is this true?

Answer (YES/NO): NO